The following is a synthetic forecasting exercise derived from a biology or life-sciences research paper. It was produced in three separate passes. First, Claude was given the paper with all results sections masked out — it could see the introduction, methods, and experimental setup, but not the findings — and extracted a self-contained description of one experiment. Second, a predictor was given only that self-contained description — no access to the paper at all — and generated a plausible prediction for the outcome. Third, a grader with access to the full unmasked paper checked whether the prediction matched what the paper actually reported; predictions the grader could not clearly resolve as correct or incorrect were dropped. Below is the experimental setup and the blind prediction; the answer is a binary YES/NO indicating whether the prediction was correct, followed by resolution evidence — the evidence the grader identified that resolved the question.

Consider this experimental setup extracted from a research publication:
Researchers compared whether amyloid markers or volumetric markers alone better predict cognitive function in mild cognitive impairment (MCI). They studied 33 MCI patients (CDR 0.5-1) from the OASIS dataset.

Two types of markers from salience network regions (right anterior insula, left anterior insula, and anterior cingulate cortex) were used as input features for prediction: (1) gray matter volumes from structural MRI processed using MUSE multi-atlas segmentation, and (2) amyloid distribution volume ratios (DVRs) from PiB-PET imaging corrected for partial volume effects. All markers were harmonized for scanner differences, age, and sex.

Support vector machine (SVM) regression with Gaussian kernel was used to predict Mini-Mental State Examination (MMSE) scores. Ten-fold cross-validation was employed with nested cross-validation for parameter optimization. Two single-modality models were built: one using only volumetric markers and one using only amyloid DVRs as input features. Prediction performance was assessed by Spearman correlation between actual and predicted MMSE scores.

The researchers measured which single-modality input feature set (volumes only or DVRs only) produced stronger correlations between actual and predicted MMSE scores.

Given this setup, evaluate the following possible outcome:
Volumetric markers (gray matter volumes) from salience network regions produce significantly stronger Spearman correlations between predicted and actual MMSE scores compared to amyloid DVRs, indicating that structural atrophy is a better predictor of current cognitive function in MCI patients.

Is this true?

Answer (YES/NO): NO